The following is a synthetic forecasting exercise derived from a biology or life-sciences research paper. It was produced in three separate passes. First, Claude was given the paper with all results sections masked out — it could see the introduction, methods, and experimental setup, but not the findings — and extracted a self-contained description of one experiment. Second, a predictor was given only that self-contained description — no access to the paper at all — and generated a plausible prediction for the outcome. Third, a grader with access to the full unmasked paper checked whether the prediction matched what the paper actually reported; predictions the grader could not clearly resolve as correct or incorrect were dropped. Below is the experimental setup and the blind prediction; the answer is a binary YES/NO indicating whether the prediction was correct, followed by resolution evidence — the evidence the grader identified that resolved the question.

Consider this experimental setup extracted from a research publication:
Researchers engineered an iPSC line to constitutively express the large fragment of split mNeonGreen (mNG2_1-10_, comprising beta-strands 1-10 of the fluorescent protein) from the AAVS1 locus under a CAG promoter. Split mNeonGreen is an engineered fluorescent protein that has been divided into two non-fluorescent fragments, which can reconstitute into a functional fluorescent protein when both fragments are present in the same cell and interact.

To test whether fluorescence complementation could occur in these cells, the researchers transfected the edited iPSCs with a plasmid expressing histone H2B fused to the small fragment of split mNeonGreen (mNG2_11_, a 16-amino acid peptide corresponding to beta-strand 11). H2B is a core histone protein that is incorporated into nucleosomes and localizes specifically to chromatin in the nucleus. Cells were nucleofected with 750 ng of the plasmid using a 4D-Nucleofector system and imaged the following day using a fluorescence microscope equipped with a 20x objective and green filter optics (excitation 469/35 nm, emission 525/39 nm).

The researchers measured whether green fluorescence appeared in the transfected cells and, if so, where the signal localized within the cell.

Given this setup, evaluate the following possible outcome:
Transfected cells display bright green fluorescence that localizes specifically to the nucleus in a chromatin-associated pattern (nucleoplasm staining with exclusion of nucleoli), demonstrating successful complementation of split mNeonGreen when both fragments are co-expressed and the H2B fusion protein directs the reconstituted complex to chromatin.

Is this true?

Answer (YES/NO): YES